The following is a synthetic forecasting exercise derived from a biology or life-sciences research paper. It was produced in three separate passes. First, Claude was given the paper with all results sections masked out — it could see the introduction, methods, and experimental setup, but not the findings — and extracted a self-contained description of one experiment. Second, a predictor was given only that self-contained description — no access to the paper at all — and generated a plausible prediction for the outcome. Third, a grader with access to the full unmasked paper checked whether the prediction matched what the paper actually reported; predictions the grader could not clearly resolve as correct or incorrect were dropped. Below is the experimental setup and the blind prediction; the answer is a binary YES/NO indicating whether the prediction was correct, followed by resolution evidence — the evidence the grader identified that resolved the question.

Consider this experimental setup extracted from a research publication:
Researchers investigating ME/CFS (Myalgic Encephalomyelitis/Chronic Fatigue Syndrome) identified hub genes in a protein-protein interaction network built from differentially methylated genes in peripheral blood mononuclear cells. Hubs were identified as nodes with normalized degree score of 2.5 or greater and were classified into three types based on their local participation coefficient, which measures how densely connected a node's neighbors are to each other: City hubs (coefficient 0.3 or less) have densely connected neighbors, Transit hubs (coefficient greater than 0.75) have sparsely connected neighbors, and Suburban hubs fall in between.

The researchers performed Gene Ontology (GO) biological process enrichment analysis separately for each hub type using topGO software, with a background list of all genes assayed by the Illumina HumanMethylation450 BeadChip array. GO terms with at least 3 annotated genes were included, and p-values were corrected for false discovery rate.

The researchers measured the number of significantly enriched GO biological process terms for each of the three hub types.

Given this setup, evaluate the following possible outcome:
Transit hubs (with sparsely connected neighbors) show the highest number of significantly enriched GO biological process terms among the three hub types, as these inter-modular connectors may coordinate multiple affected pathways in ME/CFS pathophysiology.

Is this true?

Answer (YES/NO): YES